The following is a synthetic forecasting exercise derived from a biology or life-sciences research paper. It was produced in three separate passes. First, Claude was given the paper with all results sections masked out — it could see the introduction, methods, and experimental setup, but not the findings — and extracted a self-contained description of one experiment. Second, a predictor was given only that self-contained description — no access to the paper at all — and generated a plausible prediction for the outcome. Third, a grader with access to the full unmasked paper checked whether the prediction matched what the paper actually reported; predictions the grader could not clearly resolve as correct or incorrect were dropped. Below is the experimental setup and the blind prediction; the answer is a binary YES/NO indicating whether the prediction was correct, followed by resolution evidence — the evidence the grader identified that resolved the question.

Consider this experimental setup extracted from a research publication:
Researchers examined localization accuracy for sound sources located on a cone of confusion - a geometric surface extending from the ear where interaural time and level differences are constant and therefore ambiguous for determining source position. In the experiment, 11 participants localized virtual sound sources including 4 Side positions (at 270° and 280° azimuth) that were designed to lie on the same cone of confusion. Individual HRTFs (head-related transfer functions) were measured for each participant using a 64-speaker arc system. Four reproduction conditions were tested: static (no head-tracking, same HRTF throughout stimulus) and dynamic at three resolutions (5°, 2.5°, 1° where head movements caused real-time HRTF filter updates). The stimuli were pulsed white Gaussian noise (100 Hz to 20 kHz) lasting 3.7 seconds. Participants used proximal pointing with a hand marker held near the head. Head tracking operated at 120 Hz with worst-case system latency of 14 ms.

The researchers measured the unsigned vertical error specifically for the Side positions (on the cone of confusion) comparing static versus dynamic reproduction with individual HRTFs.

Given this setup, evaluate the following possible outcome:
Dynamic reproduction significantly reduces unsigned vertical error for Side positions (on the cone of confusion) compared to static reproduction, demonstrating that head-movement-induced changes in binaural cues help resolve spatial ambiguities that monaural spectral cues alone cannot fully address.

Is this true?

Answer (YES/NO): NO